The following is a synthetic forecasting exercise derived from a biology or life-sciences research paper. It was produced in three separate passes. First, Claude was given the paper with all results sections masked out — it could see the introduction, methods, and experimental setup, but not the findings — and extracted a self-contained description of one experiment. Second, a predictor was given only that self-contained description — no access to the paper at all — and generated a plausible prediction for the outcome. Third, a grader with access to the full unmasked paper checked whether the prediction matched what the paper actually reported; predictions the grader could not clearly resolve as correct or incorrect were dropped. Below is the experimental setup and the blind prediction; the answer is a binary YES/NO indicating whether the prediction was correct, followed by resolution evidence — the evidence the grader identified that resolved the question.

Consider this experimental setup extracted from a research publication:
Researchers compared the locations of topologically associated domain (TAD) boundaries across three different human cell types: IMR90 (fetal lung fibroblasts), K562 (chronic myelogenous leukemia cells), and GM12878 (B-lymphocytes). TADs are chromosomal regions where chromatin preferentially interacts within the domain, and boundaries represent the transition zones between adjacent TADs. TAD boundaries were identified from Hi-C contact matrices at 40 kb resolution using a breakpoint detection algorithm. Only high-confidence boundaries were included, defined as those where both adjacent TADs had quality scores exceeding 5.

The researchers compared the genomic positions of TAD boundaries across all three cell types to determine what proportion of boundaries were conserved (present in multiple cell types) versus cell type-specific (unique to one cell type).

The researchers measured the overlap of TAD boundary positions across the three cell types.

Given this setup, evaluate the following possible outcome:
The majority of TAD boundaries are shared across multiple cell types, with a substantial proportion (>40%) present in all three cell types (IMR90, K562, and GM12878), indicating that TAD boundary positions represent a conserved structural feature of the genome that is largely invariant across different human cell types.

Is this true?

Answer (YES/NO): NO